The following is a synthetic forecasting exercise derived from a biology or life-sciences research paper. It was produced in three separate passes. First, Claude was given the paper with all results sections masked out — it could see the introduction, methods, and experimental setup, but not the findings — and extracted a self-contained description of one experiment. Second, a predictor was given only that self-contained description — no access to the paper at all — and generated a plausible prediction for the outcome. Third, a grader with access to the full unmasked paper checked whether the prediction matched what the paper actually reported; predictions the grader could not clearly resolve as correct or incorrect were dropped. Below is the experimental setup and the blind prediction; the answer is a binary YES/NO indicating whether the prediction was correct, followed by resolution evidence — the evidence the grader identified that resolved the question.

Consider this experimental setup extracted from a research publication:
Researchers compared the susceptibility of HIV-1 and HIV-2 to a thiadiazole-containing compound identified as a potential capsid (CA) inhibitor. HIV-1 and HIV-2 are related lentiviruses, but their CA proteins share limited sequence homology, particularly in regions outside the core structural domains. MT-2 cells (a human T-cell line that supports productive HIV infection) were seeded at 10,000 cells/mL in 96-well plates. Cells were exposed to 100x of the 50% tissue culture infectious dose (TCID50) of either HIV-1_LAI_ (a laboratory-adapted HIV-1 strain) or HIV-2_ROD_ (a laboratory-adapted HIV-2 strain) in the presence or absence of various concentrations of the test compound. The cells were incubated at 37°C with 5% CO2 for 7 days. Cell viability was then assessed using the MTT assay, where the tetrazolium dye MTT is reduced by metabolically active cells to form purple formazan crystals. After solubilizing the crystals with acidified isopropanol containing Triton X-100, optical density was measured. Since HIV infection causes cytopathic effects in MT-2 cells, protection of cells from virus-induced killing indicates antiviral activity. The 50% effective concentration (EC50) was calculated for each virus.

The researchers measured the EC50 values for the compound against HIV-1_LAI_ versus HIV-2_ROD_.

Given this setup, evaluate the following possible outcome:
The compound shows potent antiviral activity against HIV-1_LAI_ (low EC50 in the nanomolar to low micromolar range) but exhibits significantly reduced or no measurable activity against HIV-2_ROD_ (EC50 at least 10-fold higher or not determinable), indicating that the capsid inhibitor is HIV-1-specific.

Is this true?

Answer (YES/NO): NO